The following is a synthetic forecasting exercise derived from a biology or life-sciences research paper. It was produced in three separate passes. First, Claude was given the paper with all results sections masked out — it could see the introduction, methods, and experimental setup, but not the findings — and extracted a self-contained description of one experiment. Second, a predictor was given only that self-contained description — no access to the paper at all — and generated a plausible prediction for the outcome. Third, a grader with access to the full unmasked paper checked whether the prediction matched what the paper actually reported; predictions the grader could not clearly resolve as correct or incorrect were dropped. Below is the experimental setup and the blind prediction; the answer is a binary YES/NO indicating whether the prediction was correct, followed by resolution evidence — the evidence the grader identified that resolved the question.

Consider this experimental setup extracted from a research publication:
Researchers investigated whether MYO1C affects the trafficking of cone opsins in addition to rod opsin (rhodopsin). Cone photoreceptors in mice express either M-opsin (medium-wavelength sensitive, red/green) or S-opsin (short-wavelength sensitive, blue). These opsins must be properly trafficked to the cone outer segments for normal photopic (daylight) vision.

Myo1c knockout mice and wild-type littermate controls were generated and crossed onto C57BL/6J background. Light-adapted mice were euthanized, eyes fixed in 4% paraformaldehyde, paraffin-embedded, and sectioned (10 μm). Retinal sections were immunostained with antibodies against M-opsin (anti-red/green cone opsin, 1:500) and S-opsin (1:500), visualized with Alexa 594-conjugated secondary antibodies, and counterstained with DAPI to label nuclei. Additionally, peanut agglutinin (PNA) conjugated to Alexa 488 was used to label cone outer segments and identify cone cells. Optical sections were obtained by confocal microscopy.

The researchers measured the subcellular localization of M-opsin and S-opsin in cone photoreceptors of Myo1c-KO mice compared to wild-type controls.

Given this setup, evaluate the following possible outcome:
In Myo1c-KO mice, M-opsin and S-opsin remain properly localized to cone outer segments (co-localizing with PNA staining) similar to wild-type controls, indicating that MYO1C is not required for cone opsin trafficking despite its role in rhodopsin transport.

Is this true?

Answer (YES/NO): NO